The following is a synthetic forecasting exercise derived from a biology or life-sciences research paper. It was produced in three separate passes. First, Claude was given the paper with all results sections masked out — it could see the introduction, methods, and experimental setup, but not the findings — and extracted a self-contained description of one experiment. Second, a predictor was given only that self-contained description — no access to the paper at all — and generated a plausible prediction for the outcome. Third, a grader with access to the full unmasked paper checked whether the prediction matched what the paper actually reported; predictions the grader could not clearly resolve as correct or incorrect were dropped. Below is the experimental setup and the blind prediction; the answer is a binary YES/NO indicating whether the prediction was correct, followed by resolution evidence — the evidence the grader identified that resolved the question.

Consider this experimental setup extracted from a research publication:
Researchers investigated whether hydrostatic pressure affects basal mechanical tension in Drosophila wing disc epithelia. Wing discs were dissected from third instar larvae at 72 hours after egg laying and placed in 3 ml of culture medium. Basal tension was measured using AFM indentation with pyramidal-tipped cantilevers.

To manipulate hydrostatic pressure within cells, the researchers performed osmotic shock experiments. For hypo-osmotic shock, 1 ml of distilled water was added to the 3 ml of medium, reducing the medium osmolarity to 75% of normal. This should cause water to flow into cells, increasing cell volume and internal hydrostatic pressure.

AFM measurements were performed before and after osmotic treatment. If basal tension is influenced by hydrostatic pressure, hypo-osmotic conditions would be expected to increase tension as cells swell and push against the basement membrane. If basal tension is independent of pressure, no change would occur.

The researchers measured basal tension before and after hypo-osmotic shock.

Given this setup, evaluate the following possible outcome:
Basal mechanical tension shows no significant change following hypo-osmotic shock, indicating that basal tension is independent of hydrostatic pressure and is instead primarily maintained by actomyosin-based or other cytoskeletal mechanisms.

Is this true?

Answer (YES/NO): NO